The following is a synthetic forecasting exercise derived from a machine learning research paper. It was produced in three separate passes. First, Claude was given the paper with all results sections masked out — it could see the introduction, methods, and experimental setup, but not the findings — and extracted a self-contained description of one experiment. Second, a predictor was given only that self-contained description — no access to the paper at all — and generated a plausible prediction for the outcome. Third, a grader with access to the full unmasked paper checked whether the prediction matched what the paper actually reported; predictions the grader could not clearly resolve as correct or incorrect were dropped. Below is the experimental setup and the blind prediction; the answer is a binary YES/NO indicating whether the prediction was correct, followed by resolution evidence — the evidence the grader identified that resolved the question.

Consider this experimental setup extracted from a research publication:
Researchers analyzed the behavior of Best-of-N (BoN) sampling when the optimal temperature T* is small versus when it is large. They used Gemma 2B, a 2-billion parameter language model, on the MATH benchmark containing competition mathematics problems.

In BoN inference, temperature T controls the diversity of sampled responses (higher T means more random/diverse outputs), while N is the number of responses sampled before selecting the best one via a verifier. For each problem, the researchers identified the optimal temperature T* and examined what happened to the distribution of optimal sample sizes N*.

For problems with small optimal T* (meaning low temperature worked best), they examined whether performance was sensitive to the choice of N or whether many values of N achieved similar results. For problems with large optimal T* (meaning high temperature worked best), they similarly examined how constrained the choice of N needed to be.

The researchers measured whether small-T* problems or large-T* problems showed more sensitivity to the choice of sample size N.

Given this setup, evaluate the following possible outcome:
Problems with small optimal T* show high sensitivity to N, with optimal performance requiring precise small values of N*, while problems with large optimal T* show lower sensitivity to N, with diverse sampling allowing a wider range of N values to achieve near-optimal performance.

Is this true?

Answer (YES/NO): NO